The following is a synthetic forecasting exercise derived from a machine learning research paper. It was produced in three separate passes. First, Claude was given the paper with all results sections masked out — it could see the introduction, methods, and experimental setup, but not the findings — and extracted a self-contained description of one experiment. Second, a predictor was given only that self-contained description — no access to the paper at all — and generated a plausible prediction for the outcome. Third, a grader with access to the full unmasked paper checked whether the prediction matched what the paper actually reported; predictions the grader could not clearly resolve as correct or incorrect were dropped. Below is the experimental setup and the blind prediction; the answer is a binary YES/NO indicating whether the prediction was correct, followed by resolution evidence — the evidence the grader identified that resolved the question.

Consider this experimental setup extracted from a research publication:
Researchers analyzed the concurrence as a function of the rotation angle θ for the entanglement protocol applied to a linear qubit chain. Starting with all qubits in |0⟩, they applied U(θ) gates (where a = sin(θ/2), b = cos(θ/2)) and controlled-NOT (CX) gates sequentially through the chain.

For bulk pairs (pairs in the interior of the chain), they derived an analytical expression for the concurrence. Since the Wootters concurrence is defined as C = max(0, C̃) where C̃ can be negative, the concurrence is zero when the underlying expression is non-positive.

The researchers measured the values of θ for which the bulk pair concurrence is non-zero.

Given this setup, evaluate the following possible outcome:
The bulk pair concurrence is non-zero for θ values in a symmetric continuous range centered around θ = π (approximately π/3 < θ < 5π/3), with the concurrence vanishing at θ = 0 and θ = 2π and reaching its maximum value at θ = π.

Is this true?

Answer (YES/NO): NO